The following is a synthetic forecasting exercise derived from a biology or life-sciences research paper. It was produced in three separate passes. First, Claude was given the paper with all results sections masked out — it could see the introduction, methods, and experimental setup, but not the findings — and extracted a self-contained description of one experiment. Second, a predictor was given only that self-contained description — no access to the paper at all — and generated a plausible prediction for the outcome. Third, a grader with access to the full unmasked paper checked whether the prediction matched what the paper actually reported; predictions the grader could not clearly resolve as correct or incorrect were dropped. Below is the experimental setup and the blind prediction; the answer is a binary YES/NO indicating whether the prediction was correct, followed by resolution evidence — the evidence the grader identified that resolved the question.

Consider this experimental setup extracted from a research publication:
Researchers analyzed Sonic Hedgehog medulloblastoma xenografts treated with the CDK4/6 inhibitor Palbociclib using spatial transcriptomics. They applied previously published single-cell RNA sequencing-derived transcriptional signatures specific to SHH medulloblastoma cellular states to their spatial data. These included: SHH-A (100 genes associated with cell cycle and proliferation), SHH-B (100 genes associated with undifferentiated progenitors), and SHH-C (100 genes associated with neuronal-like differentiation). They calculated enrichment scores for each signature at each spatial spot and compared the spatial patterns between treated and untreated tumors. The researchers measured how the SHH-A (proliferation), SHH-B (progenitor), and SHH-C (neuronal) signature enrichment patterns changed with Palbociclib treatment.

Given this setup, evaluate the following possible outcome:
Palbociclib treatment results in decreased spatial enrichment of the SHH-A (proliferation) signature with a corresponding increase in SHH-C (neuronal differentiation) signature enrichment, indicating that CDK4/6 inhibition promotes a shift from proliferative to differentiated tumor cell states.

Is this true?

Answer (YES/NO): YES